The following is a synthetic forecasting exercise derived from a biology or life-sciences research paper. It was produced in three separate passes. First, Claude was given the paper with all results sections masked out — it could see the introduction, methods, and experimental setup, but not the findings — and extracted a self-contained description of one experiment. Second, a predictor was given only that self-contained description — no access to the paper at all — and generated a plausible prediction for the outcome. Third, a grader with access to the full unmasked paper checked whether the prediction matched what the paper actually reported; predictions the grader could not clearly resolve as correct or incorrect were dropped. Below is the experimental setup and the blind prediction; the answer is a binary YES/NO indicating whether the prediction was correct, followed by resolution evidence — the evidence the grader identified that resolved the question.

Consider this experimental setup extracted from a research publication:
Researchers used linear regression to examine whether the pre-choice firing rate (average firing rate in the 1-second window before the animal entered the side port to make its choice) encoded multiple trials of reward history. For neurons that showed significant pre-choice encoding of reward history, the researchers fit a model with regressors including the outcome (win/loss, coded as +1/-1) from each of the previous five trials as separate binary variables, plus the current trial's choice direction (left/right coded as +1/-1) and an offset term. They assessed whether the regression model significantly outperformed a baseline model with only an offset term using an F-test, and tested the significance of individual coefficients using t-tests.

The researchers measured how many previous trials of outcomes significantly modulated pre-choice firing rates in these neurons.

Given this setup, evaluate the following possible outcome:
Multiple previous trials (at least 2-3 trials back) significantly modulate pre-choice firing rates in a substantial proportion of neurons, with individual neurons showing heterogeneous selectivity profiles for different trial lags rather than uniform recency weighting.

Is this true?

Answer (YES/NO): NO